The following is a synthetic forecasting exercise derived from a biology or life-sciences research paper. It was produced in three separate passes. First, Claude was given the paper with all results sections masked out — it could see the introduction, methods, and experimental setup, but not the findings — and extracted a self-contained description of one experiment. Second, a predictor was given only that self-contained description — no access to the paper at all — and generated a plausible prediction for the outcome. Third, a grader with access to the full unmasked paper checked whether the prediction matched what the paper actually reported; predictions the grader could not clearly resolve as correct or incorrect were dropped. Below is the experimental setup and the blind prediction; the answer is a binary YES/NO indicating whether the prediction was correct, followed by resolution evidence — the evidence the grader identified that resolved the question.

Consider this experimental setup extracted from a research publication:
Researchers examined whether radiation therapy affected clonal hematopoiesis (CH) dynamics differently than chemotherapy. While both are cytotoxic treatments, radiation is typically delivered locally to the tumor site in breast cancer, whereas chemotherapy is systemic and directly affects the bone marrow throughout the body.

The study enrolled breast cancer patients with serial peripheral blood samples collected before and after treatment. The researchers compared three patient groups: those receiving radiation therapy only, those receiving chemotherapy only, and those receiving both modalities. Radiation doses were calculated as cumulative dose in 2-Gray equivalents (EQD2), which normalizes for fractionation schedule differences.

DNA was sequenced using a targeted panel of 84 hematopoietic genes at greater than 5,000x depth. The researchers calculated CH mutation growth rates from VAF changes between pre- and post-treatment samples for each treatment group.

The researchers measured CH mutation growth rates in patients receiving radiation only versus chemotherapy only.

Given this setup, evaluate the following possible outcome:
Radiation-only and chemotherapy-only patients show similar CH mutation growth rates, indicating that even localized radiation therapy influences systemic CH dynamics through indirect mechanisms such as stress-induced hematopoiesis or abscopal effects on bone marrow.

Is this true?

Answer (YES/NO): NO